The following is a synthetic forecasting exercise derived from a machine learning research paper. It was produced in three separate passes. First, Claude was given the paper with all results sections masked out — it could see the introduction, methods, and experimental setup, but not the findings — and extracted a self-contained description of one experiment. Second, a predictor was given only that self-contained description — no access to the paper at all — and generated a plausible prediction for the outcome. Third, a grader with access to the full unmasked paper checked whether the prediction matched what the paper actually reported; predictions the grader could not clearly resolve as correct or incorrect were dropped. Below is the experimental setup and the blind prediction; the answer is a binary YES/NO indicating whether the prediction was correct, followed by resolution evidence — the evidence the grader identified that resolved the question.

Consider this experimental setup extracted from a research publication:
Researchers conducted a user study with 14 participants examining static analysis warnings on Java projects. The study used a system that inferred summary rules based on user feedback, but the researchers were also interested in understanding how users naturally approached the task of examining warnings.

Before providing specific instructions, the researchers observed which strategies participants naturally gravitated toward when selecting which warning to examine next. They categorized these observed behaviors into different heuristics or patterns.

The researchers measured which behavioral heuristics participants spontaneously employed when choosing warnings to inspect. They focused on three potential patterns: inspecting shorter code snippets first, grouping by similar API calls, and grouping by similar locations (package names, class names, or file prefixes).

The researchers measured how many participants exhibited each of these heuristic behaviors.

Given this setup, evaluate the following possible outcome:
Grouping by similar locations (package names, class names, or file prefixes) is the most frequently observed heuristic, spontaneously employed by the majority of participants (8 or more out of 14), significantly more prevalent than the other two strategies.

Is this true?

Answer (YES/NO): NO